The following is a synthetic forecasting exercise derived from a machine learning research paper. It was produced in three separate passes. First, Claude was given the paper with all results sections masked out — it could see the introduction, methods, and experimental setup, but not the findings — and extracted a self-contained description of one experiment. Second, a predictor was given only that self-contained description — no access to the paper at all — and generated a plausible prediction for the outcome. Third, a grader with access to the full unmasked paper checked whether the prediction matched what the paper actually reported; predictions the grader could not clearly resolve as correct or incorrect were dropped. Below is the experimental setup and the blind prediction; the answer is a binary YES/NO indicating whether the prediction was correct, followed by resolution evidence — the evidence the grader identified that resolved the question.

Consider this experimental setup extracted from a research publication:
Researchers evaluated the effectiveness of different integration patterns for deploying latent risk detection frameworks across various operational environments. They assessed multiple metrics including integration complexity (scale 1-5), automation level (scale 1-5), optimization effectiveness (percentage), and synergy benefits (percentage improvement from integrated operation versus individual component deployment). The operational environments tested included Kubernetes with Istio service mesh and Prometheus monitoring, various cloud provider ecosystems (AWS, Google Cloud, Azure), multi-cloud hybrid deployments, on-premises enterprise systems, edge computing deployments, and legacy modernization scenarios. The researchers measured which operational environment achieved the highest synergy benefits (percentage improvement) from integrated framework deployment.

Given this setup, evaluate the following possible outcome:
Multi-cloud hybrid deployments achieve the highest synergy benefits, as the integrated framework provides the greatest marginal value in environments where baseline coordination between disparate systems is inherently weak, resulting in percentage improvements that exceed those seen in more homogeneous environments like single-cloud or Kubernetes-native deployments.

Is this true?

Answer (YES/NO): NO